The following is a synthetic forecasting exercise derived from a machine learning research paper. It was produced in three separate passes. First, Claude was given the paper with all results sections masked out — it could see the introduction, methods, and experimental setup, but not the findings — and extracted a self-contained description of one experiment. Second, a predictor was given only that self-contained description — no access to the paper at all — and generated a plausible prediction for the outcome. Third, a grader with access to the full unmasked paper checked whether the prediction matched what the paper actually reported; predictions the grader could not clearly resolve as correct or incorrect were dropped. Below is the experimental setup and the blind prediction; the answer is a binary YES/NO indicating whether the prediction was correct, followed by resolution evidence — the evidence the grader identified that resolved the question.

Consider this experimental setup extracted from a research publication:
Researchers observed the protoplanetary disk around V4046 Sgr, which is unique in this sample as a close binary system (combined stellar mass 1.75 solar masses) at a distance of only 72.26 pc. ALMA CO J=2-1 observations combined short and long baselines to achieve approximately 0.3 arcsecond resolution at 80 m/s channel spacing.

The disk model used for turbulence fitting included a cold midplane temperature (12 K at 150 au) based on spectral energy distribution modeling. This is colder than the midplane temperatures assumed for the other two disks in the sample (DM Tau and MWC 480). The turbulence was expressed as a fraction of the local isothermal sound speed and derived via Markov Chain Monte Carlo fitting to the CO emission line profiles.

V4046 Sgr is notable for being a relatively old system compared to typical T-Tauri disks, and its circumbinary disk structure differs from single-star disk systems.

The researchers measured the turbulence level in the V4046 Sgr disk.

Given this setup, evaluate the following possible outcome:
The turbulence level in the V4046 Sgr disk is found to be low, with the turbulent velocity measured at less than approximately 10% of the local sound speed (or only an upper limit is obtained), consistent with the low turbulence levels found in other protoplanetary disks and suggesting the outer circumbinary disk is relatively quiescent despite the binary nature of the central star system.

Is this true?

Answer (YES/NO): NO